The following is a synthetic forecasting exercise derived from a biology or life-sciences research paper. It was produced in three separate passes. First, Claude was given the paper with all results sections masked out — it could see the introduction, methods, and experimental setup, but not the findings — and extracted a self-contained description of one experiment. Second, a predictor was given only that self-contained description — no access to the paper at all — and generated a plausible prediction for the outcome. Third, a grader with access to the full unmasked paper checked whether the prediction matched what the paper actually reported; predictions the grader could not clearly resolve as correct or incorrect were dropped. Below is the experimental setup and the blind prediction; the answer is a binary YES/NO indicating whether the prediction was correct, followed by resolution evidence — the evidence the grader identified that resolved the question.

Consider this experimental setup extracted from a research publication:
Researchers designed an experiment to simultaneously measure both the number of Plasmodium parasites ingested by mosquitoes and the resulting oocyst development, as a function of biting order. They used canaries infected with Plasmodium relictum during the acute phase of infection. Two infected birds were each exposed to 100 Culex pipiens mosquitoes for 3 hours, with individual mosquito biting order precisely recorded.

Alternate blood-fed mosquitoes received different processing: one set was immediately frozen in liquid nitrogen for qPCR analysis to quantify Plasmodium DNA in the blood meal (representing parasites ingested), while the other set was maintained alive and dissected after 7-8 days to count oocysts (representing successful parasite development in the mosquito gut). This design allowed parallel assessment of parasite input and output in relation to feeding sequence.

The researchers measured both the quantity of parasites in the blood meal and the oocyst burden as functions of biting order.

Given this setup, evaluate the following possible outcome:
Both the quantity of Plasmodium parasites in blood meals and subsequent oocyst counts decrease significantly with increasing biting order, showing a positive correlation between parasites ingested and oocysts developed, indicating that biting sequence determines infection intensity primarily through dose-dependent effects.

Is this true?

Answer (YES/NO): NO